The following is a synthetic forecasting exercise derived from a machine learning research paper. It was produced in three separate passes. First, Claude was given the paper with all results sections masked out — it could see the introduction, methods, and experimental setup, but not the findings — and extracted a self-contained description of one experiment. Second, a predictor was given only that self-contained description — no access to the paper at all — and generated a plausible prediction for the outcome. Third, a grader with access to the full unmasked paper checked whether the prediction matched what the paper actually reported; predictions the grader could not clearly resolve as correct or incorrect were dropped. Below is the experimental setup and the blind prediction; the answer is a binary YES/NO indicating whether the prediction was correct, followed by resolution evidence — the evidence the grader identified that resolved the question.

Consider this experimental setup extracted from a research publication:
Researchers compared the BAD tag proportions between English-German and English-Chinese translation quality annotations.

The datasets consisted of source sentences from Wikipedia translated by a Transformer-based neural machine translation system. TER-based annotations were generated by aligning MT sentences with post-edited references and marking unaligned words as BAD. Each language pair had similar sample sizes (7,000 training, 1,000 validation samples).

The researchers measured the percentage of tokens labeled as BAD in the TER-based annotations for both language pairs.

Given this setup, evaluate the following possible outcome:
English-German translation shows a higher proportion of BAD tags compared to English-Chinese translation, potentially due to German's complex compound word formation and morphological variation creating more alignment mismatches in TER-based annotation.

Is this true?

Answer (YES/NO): NO